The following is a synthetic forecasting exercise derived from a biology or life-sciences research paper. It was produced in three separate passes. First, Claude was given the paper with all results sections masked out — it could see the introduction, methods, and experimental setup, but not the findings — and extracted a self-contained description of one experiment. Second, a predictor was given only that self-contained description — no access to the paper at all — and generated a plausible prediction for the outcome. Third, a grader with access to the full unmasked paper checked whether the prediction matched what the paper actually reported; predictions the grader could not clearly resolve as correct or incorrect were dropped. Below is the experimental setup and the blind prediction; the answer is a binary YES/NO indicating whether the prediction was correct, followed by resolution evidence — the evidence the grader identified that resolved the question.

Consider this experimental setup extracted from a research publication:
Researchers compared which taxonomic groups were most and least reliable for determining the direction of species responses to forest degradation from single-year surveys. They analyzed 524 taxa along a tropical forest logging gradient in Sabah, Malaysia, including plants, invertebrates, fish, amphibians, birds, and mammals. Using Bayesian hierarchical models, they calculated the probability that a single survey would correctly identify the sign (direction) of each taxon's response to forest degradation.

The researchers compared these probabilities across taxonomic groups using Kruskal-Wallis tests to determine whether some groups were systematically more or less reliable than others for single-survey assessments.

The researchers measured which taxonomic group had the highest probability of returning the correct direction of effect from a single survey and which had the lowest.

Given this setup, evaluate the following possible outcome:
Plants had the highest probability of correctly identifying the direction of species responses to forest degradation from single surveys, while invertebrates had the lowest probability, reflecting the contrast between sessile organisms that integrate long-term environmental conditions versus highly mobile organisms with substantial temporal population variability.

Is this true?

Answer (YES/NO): NO